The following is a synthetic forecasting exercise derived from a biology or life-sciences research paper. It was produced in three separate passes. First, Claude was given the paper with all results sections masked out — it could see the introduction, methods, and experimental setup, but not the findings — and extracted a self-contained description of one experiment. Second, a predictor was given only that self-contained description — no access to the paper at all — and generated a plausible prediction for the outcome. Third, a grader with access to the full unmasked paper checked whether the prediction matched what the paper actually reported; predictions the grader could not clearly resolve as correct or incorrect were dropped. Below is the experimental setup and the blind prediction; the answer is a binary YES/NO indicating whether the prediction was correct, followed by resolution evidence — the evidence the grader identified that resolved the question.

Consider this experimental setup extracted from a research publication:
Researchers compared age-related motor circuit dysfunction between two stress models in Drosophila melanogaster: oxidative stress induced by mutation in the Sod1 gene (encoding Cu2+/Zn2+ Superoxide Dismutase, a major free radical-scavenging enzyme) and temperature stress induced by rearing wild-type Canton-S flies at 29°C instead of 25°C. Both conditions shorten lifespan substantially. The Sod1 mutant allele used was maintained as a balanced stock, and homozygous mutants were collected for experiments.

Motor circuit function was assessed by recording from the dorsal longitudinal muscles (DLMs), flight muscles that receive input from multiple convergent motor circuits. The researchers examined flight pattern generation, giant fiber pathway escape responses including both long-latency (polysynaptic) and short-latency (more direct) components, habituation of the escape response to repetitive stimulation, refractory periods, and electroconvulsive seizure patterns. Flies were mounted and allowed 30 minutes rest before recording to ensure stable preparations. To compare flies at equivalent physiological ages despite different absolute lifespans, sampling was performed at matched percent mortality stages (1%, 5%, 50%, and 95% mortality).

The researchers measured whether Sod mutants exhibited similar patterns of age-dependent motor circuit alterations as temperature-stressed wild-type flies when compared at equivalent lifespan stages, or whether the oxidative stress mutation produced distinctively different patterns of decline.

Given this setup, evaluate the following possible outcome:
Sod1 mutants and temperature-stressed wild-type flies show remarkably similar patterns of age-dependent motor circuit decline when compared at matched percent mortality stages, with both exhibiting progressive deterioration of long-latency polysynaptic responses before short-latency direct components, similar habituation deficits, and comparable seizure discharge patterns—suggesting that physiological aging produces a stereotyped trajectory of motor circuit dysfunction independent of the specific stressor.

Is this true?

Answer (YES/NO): NO